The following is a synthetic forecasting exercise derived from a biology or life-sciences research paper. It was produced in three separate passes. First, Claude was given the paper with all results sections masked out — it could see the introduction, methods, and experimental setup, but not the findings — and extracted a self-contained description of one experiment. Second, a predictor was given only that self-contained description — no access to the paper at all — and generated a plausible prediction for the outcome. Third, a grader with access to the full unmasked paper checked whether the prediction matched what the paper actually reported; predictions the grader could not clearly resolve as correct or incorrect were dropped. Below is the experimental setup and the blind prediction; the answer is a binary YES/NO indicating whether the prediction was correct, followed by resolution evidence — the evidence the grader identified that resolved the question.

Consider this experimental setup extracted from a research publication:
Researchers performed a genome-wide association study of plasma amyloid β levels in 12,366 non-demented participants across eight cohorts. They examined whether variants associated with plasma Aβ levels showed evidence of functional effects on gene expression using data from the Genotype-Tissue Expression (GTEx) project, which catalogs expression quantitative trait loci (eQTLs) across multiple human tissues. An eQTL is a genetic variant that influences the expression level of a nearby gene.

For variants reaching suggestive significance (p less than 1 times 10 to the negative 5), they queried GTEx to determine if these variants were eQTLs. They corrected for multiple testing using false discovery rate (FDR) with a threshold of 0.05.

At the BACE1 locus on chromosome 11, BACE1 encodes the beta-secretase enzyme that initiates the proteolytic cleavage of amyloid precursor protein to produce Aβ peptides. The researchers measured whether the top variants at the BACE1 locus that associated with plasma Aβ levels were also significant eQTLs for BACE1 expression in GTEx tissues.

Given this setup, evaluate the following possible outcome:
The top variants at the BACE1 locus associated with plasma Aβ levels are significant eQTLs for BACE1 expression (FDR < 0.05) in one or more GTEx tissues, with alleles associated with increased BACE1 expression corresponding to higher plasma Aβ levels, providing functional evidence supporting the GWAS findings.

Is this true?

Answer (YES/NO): NO